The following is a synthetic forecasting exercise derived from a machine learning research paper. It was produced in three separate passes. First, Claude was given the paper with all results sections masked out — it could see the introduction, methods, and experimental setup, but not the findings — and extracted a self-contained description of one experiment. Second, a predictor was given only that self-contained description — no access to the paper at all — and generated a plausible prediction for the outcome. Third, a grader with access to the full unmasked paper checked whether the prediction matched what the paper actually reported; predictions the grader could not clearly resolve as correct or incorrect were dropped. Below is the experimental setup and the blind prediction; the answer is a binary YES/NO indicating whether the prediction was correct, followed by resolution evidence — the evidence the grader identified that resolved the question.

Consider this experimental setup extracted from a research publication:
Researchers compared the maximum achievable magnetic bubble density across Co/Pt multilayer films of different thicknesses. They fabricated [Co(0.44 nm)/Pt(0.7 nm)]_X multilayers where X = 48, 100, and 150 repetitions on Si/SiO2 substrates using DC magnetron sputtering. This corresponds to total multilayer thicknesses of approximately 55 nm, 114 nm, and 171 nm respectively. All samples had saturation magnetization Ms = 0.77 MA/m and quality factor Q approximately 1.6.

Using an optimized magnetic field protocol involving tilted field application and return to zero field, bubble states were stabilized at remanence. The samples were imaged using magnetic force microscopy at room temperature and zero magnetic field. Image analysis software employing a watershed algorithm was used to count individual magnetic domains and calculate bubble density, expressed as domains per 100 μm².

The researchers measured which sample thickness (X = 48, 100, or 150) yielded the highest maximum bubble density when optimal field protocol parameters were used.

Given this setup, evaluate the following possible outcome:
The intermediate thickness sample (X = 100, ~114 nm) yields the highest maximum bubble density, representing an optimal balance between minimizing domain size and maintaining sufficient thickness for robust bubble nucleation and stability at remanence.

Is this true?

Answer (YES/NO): NO